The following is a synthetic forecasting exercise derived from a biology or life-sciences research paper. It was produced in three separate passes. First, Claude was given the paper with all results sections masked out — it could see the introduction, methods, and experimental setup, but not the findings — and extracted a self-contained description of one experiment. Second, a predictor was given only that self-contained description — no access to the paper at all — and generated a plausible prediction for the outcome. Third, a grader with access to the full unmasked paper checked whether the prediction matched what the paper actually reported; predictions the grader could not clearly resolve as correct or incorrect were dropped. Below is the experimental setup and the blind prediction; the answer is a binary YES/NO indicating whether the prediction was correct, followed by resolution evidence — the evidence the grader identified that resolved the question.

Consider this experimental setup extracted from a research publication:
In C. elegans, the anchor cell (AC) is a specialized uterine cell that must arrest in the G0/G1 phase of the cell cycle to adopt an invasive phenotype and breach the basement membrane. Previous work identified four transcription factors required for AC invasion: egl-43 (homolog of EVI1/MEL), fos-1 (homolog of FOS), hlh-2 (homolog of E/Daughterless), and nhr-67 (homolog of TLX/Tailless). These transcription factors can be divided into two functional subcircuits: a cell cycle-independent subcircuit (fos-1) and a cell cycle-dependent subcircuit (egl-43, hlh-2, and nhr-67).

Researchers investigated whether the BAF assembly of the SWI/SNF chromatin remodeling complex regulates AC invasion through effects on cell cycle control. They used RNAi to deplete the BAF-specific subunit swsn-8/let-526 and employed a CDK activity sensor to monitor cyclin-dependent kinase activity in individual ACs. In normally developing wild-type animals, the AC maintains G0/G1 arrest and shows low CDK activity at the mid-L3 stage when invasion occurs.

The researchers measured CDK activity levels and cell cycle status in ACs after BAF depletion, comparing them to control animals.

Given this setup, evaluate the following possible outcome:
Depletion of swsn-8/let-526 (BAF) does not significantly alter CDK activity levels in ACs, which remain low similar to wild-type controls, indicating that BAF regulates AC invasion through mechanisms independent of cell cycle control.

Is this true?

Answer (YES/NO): NO